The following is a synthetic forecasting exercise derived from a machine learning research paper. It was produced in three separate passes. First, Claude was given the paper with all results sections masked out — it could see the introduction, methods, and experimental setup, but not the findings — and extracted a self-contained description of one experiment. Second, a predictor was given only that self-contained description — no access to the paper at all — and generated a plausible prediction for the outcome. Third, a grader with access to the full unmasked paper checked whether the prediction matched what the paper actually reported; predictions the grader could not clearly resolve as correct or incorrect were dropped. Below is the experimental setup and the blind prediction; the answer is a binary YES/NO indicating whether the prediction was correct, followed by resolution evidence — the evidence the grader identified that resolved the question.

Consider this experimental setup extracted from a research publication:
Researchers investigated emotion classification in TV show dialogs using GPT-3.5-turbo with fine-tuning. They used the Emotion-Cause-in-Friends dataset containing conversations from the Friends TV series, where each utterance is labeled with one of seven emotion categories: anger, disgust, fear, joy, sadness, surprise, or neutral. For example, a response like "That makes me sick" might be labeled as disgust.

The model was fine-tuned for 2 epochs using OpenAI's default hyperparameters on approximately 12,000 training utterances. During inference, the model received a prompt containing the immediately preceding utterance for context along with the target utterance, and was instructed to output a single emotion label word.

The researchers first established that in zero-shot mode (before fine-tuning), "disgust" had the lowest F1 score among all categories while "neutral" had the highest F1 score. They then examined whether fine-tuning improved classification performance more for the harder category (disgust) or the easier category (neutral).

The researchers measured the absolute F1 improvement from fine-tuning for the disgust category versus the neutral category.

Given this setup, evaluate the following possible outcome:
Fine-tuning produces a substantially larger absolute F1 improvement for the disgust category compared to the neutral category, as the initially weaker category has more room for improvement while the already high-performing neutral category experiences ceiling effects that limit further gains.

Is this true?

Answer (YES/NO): NO